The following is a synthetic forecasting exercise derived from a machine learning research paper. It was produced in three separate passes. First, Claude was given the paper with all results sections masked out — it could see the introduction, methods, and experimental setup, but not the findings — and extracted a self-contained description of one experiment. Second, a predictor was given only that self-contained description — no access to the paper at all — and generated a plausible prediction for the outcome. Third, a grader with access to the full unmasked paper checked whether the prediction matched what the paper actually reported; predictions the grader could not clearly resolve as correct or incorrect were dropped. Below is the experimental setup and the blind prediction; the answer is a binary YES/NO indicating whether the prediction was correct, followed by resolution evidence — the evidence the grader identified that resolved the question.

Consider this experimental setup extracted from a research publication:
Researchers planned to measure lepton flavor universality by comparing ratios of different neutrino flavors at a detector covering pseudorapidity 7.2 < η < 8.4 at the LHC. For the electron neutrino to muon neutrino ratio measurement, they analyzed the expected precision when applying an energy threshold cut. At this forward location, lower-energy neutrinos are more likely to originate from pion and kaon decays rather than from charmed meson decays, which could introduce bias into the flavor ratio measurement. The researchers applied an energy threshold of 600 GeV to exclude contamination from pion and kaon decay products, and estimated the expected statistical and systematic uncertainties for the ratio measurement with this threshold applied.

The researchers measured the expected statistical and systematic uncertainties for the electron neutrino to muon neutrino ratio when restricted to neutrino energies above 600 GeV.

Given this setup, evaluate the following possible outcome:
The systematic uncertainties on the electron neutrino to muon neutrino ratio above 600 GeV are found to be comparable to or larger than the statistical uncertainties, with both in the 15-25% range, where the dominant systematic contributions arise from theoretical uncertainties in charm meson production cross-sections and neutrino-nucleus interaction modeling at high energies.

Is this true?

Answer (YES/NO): NO